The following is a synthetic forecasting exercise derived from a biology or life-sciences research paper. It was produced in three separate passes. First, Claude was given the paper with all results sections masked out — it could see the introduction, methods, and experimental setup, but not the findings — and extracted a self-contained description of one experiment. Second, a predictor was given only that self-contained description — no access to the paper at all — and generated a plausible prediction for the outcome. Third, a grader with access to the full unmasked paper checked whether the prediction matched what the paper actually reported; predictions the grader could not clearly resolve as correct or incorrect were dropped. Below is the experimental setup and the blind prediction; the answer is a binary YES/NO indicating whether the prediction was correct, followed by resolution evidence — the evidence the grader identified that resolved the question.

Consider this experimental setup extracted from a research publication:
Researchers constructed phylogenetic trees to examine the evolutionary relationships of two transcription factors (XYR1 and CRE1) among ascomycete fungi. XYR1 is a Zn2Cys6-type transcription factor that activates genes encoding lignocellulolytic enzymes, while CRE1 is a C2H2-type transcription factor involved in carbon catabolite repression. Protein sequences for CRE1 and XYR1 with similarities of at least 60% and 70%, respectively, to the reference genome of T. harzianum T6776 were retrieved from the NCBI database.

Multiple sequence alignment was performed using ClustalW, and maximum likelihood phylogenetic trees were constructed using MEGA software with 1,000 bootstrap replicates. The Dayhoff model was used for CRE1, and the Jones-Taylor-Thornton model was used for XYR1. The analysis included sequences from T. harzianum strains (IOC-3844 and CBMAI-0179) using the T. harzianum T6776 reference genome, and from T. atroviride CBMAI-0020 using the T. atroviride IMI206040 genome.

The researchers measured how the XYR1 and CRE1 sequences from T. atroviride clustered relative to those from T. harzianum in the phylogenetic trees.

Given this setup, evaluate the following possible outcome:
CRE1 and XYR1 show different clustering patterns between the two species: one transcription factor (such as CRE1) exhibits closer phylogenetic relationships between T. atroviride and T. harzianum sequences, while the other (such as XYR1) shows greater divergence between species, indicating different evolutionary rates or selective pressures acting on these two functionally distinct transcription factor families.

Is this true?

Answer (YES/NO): NO